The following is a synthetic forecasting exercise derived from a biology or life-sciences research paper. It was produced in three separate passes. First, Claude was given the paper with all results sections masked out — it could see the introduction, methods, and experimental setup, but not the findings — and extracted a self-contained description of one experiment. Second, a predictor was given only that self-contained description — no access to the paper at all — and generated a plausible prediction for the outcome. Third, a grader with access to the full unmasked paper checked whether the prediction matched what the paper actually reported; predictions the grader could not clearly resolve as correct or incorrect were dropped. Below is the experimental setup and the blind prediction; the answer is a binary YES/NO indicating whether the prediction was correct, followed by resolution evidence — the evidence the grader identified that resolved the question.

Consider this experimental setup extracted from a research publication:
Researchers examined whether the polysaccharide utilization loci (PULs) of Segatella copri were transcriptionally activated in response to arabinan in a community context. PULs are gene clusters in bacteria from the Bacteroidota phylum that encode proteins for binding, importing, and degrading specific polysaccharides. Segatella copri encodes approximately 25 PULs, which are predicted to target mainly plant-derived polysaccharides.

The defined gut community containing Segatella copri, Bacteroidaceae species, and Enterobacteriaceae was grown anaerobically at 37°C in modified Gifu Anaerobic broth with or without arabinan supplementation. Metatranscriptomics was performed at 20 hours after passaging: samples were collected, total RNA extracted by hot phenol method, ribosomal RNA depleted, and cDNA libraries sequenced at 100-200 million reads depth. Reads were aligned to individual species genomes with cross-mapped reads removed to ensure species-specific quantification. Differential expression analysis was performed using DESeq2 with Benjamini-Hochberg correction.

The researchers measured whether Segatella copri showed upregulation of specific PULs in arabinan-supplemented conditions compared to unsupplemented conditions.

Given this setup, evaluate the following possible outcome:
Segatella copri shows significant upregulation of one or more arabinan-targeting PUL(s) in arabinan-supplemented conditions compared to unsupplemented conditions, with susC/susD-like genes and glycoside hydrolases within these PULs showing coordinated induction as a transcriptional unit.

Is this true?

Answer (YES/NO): YES